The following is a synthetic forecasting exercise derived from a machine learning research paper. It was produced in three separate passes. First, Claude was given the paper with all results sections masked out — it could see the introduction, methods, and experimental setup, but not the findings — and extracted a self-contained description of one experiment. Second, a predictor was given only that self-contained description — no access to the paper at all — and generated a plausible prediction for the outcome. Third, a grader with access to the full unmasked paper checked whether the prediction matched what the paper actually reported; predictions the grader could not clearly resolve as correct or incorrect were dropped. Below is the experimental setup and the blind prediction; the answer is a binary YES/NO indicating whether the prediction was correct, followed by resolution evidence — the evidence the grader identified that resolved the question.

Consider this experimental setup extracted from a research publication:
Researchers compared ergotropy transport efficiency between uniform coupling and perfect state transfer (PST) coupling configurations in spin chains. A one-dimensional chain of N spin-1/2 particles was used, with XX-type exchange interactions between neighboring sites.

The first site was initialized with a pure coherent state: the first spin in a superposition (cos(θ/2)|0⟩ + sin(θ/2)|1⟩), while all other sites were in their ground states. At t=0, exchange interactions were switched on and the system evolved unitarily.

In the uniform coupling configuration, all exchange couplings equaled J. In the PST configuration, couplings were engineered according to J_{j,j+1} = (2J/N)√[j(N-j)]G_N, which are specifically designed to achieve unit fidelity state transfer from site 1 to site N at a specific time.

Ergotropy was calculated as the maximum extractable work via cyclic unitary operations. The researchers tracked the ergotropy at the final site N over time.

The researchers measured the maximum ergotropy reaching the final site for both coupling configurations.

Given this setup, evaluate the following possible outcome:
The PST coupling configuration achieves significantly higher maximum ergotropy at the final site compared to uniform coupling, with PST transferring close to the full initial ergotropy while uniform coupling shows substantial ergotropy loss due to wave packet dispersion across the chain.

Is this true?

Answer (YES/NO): YES